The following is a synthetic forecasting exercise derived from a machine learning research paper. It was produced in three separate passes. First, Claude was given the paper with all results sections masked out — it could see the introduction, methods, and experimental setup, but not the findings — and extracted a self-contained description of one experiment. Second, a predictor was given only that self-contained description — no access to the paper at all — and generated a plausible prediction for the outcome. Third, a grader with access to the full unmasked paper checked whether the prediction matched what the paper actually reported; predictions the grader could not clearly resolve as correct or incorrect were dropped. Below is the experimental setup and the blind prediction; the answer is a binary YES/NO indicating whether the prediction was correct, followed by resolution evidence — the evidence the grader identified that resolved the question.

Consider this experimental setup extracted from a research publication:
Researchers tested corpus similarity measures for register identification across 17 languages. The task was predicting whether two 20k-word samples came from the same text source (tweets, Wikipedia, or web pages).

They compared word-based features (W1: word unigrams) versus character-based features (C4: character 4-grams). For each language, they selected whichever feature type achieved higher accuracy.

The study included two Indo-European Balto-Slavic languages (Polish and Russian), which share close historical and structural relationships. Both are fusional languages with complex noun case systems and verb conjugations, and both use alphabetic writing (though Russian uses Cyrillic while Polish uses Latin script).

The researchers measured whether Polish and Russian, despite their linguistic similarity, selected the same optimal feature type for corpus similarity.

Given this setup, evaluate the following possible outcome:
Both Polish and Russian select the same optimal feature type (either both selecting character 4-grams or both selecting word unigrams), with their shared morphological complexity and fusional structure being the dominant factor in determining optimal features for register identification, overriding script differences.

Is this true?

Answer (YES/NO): NO